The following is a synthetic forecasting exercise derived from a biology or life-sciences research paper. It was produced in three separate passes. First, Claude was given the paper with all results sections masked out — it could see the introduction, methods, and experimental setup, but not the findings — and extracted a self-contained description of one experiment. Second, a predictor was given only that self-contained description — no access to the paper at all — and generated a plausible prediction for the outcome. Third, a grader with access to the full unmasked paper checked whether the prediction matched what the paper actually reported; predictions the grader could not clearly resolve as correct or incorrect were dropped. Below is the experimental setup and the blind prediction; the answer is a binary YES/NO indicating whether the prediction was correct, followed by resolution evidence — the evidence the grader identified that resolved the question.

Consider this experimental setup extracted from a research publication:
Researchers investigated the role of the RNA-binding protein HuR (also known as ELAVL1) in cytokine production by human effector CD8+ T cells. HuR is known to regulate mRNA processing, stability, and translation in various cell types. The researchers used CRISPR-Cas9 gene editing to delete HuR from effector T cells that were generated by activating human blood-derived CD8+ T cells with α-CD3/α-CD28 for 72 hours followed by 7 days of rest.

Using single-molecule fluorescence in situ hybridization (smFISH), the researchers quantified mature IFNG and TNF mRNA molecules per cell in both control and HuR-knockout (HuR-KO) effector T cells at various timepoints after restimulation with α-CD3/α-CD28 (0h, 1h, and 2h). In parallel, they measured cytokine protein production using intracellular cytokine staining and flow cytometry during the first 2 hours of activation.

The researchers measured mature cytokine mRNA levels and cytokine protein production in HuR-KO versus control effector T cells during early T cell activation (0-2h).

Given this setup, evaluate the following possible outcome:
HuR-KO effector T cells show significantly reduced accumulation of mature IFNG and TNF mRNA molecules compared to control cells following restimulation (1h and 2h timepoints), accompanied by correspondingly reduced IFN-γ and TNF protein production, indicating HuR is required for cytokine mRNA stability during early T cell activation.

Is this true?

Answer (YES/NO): NO